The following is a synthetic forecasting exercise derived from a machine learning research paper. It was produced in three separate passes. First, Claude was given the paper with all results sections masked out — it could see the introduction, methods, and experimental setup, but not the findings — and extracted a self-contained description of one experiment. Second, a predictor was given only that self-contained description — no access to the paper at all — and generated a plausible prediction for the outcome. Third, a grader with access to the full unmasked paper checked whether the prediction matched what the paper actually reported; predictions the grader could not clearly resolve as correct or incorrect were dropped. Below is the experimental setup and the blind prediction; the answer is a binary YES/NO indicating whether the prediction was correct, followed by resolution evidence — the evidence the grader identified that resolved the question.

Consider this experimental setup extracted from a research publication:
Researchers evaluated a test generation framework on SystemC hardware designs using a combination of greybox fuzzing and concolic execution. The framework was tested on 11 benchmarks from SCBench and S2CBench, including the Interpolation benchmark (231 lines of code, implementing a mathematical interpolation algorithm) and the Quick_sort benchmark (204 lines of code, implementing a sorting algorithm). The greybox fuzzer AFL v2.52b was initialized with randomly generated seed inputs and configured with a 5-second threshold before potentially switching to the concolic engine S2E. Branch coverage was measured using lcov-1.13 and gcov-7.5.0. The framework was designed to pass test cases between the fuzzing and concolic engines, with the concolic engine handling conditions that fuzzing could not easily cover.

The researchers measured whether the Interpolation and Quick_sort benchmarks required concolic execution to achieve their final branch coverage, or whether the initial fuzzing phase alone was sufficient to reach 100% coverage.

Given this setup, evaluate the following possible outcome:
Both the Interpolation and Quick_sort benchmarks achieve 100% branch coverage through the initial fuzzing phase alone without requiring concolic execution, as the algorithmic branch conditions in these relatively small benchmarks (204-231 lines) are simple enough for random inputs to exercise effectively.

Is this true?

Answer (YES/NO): YES